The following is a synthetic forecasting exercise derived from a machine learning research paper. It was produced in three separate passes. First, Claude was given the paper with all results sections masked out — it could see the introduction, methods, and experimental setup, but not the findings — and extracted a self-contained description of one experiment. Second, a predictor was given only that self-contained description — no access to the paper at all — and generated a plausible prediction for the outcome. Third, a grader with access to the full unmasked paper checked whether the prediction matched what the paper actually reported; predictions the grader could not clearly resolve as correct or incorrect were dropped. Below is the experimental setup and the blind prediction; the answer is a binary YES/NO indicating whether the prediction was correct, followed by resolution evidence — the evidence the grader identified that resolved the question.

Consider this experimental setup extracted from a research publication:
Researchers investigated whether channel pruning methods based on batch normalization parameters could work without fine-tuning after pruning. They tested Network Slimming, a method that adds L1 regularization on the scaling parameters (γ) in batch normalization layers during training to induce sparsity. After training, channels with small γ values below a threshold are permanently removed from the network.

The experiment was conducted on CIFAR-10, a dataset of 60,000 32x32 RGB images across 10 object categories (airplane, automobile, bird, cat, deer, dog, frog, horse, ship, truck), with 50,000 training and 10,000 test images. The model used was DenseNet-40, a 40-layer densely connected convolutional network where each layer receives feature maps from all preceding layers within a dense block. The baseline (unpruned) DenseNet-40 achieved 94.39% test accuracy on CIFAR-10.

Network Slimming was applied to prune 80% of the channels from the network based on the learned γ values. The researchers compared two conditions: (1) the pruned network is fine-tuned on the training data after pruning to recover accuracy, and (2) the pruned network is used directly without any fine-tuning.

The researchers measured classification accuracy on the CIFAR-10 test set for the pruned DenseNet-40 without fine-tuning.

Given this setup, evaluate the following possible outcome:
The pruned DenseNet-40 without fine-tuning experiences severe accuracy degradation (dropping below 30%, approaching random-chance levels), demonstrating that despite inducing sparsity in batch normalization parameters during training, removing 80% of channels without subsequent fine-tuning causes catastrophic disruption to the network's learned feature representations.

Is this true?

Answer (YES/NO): YES